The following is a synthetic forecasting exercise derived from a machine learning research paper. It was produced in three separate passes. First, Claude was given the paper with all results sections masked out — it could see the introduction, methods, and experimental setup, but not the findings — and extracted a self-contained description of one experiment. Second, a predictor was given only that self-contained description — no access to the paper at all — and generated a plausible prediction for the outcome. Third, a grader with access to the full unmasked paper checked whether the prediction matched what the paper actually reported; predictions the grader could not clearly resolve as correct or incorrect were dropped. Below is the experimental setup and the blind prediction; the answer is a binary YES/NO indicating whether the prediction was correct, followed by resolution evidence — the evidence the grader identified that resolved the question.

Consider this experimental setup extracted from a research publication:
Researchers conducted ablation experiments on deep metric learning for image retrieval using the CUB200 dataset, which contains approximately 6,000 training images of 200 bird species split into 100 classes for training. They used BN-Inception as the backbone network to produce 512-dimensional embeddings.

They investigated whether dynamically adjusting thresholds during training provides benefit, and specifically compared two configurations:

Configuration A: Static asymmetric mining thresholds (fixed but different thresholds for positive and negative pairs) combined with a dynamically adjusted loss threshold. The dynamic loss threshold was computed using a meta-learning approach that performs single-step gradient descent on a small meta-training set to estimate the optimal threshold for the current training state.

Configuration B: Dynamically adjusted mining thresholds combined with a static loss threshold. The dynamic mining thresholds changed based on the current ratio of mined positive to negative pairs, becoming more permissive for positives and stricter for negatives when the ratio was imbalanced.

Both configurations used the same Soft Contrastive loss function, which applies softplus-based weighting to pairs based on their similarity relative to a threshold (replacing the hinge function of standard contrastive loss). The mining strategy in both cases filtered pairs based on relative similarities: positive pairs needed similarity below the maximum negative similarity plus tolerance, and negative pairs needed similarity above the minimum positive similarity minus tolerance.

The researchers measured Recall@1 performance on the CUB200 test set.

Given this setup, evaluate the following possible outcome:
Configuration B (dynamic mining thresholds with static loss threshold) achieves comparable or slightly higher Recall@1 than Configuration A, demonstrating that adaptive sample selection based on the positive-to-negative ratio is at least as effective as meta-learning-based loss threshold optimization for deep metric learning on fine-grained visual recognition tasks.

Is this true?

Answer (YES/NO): YES